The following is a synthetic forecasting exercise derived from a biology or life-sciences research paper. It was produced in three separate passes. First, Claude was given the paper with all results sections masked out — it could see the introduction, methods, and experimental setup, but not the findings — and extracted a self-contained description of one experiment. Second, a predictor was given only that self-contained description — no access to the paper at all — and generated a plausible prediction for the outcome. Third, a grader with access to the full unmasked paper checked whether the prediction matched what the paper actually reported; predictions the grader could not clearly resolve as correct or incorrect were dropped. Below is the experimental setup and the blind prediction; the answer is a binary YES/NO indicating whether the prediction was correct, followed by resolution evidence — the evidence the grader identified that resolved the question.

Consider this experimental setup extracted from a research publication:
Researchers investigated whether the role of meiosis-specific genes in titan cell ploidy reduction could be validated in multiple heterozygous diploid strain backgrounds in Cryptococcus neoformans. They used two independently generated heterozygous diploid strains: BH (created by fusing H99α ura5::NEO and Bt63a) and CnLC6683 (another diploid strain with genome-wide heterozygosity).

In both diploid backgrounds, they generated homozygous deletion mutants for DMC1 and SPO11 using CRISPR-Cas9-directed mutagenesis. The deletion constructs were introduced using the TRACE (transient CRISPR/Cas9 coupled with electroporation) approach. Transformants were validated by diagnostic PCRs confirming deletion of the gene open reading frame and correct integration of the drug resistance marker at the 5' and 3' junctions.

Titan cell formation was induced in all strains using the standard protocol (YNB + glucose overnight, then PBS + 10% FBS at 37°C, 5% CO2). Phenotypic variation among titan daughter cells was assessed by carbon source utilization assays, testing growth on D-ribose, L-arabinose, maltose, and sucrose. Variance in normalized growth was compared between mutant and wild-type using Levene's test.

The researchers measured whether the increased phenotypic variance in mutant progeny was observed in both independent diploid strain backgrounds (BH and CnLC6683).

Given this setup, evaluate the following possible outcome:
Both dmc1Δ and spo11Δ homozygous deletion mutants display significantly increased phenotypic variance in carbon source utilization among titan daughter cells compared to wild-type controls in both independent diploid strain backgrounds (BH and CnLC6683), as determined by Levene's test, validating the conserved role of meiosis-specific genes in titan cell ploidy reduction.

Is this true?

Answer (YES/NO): NO